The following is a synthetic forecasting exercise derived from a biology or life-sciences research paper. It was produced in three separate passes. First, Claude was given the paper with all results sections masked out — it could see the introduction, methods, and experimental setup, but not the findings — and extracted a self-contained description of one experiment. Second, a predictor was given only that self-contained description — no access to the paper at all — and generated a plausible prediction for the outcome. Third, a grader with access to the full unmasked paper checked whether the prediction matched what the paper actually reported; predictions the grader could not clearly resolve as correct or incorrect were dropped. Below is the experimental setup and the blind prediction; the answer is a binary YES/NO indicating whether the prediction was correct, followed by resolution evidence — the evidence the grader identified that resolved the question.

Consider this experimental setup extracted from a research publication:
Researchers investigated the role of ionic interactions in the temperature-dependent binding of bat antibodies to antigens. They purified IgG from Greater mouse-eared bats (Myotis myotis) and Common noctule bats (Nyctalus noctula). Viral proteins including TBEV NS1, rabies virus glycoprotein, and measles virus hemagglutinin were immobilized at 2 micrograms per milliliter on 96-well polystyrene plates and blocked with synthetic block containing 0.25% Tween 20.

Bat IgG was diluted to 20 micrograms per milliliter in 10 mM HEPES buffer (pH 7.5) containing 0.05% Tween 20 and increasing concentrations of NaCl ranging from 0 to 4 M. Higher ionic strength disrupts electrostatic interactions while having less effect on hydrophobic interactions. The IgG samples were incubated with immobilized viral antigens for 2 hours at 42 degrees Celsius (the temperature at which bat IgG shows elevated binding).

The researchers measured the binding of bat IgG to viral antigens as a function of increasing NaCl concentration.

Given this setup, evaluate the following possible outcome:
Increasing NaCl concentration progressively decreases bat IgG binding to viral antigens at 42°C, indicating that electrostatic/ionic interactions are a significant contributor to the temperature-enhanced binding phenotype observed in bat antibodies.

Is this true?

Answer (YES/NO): NO